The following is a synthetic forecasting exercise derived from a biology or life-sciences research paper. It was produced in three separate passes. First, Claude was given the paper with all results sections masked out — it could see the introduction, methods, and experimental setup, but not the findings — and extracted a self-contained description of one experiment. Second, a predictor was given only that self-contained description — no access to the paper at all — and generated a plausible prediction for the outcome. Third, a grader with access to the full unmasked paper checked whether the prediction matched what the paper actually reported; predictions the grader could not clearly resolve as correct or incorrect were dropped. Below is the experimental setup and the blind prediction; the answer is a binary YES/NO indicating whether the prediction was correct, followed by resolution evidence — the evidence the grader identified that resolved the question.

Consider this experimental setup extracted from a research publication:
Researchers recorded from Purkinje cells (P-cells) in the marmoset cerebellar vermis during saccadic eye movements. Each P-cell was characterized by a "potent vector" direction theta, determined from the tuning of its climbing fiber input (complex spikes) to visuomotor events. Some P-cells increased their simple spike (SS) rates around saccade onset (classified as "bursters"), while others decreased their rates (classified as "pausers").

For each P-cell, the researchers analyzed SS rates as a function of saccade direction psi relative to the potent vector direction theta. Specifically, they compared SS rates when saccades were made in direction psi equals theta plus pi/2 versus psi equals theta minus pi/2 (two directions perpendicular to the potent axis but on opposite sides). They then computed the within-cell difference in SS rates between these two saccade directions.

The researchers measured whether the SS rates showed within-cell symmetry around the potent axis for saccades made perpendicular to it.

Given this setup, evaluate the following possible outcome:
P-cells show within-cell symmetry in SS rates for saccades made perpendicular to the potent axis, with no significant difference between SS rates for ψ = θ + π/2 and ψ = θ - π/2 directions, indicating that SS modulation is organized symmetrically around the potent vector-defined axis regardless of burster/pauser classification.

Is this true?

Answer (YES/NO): YES